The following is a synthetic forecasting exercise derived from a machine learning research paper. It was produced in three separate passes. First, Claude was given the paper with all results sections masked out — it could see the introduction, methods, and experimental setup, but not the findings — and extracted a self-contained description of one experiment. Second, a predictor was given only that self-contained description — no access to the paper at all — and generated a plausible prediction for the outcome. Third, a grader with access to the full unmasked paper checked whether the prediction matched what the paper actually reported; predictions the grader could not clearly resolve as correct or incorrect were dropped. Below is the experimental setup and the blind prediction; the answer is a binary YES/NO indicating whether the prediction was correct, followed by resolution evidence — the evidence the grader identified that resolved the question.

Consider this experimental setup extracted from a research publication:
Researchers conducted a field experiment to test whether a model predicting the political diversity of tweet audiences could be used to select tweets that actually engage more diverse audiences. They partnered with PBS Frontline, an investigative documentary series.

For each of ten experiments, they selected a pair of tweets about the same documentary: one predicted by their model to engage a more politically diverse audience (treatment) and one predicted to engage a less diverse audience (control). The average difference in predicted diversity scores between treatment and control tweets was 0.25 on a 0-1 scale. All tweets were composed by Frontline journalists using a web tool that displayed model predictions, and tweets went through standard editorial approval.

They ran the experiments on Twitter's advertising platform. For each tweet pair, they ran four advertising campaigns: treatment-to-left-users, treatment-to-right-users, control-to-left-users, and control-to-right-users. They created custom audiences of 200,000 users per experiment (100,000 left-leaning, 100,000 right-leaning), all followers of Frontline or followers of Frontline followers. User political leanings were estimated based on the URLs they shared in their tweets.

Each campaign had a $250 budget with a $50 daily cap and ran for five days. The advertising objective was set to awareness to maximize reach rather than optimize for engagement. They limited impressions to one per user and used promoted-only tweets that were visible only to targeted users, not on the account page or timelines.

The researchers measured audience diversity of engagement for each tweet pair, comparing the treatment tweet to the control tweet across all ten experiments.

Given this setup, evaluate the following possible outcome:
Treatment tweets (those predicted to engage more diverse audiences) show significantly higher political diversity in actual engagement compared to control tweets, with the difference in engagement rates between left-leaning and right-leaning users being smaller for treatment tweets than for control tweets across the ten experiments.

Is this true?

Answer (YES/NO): NO